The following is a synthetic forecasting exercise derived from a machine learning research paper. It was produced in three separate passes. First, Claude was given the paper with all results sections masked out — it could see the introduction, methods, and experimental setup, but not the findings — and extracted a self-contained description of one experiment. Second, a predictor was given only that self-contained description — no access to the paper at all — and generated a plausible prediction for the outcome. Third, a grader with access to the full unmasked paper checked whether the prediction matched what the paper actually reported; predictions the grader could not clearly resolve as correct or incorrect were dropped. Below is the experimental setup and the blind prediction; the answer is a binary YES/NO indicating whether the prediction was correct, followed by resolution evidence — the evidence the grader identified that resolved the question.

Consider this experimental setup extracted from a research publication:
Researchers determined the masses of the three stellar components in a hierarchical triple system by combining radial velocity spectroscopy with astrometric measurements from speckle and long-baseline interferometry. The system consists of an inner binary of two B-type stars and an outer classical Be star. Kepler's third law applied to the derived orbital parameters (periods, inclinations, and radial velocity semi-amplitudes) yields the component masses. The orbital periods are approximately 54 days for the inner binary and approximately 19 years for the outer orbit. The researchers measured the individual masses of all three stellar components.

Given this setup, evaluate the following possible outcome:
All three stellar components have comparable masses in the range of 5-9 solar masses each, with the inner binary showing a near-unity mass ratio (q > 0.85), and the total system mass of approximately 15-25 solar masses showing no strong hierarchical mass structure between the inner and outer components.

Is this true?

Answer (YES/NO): NO